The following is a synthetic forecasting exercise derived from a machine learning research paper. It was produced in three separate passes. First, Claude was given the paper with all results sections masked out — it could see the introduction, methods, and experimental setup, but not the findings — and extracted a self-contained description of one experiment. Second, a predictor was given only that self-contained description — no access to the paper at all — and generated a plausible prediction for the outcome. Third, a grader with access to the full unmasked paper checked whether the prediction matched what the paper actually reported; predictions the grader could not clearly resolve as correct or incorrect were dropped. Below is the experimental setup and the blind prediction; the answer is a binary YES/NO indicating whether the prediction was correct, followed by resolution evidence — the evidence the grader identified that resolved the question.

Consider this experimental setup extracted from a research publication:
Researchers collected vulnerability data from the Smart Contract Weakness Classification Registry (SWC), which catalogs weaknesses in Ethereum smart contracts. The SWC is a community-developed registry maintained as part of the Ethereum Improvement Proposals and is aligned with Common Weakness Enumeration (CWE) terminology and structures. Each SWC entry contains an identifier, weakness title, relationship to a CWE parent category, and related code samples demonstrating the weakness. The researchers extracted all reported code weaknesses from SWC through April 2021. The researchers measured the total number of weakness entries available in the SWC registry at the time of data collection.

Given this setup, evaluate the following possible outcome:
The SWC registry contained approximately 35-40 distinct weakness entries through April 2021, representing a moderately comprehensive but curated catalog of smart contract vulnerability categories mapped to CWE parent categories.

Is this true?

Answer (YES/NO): YES